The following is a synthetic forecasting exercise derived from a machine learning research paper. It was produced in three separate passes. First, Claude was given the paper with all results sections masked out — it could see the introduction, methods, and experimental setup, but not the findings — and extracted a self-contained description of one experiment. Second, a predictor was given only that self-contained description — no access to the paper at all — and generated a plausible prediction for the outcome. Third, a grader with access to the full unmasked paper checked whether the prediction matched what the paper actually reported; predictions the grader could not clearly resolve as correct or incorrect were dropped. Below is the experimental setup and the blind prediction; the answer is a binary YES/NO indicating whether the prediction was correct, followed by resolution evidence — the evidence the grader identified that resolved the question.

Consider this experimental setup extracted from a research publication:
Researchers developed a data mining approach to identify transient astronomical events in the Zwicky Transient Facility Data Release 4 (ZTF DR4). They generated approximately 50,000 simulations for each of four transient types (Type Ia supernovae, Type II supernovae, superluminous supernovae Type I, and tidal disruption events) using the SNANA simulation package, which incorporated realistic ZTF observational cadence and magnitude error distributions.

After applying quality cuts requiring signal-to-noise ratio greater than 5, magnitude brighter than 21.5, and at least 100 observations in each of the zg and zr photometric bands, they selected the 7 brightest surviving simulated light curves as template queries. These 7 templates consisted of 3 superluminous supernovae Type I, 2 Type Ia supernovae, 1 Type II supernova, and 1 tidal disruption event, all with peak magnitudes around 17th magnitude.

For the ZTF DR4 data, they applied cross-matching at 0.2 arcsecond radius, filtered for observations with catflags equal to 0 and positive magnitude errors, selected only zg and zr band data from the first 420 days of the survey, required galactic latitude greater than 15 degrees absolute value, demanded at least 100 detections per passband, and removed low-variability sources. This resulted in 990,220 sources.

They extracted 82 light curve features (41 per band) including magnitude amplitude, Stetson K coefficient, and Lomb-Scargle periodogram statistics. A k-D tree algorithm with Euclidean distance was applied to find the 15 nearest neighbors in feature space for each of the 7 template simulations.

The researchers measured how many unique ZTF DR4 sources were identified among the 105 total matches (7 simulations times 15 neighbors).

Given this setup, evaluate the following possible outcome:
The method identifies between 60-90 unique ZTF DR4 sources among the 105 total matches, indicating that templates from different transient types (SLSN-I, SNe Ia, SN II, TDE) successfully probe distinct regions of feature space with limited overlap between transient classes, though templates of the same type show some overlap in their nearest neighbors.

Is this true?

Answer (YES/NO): NO